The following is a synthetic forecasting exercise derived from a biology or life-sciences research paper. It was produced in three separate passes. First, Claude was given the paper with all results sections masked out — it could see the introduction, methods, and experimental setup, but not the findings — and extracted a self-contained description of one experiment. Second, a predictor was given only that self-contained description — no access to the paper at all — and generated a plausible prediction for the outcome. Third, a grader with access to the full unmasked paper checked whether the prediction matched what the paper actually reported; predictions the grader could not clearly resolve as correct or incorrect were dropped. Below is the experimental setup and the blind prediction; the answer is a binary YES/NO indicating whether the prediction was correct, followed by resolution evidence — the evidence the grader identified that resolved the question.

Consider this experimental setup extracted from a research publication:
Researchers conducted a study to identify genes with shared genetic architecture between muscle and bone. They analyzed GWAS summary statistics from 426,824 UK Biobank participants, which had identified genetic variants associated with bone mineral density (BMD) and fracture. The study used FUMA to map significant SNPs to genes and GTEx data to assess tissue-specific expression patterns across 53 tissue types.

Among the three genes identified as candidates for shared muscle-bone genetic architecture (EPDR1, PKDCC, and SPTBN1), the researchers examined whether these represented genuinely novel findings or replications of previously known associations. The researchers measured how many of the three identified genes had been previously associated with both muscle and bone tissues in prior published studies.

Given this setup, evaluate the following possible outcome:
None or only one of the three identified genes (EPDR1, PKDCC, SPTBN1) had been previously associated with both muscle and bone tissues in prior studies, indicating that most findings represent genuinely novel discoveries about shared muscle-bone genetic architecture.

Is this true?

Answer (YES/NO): YES